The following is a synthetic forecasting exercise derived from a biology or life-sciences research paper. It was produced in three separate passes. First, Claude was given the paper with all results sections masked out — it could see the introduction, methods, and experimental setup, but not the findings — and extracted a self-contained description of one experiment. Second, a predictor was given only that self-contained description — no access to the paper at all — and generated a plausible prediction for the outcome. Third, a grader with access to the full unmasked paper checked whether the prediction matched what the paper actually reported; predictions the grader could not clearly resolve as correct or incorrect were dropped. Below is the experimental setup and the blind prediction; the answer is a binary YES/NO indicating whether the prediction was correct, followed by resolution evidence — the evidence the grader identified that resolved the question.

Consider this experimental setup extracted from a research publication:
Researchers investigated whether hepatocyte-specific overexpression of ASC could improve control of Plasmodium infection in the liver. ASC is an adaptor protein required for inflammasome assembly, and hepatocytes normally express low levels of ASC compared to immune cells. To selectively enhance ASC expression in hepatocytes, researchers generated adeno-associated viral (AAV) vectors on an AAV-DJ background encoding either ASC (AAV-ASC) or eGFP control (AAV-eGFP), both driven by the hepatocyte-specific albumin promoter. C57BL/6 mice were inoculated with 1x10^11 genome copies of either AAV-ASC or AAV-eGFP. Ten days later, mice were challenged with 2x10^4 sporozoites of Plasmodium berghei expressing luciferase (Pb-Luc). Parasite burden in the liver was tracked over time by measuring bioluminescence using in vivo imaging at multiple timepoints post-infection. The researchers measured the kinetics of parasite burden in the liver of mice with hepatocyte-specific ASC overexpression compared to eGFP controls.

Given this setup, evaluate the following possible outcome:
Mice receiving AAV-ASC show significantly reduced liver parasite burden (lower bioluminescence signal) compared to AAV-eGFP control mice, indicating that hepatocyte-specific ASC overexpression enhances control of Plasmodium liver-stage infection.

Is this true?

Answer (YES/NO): YES